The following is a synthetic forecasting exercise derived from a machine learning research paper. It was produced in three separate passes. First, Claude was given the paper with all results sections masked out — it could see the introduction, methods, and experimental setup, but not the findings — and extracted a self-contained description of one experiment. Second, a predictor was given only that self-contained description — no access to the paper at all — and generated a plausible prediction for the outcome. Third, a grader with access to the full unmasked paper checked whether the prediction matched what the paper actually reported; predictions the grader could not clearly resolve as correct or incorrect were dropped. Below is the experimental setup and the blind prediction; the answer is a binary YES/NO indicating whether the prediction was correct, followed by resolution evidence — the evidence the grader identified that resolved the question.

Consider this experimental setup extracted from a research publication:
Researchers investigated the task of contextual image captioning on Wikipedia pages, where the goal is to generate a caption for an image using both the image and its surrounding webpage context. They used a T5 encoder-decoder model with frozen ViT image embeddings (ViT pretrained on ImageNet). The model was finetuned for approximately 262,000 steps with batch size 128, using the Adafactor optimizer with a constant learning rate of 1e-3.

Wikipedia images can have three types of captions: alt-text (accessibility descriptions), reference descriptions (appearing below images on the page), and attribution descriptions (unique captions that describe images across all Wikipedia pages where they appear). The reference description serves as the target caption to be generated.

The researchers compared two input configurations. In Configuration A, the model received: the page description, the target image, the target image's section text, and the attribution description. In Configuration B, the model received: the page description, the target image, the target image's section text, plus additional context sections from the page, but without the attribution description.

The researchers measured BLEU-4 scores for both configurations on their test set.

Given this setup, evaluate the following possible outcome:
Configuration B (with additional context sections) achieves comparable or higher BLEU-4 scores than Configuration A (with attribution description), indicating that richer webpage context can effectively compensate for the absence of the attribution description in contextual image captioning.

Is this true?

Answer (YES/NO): NO